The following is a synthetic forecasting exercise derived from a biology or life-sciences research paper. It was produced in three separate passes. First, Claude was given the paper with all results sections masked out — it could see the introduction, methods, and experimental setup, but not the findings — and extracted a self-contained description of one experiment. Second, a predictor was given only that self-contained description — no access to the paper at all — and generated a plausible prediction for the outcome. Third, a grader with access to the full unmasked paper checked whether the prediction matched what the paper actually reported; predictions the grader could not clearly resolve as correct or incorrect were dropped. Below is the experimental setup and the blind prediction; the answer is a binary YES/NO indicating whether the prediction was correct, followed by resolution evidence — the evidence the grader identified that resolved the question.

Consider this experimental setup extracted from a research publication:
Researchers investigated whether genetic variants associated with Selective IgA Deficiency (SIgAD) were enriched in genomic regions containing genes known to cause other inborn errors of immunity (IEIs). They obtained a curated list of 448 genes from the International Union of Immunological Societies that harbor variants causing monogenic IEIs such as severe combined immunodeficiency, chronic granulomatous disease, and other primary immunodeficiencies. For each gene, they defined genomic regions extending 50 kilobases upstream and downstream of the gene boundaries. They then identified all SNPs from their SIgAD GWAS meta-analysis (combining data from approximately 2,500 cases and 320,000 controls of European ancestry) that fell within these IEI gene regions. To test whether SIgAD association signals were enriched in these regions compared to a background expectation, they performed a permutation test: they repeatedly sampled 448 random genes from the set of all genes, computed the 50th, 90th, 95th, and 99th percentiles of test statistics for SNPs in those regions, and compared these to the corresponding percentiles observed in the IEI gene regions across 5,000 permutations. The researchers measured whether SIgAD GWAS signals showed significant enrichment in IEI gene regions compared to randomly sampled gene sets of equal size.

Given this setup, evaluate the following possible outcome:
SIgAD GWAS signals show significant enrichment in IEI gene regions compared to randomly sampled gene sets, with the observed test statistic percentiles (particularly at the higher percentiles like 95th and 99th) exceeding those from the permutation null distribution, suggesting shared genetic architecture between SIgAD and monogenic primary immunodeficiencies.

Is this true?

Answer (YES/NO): YES